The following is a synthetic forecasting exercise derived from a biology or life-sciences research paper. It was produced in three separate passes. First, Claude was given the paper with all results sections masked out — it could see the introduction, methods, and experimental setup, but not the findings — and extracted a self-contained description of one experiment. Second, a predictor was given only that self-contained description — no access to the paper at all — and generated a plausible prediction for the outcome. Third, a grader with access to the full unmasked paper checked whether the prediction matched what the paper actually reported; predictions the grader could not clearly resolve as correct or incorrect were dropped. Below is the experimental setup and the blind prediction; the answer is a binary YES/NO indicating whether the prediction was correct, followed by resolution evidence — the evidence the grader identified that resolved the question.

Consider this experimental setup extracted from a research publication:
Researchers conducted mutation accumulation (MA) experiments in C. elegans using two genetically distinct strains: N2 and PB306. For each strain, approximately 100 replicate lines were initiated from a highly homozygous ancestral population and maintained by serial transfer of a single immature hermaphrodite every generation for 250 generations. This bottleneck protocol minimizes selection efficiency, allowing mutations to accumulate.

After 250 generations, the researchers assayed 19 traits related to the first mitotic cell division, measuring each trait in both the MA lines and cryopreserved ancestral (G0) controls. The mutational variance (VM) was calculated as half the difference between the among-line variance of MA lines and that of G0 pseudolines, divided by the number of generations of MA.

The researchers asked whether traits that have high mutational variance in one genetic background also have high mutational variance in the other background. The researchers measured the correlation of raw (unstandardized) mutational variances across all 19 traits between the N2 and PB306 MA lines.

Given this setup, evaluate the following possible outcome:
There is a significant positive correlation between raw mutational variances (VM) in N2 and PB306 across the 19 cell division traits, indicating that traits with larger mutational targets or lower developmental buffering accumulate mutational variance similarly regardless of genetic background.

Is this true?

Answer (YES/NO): YES